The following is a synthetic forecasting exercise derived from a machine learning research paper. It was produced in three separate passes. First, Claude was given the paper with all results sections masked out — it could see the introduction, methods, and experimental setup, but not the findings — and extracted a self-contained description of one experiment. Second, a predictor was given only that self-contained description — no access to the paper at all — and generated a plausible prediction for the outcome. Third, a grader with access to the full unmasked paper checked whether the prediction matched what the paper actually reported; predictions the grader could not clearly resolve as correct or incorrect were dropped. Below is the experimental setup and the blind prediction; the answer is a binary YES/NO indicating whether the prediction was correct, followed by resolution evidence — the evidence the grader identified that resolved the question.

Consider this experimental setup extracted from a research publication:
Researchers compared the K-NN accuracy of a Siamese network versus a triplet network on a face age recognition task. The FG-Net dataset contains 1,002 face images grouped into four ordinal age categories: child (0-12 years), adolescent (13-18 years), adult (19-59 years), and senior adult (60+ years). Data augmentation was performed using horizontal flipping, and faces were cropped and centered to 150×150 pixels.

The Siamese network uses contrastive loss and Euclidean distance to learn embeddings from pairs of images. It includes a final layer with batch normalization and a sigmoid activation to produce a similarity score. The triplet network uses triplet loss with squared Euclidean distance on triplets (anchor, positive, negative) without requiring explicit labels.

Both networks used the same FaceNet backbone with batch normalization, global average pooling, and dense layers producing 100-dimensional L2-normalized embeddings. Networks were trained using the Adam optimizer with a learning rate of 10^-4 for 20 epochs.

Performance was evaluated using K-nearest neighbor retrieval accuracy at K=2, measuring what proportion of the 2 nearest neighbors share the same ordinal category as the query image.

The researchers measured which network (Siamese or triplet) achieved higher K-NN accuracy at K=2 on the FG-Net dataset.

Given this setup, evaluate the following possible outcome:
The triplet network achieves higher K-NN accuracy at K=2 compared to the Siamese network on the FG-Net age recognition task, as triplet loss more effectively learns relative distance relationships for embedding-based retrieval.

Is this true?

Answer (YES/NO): NO